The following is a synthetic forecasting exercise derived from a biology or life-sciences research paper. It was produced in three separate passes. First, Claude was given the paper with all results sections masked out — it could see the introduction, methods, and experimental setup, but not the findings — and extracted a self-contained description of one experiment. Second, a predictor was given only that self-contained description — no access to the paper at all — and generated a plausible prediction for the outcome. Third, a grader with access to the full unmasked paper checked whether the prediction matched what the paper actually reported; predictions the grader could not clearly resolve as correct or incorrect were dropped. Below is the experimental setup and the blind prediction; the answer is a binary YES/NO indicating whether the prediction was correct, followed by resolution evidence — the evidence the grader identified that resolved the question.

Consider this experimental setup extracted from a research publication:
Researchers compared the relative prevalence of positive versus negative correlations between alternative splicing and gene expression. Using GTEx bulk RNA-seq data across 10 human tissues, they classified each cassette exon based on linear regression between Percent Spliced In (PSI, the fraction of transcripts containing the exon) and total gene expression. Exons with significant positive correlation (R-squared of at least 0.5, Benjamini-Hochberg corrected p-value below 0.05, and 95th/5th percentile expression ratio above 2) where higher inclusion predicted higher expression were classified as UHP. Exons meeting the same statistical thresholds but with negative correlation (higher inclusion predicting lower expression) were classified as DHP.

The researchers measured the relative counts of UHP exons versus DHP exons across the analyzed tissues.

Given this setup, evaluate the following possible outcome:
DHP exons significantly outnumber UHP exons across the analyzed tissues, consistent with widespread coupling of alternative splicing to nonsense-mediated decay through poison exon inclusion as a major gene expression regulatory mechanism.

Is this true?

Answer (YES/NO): NO